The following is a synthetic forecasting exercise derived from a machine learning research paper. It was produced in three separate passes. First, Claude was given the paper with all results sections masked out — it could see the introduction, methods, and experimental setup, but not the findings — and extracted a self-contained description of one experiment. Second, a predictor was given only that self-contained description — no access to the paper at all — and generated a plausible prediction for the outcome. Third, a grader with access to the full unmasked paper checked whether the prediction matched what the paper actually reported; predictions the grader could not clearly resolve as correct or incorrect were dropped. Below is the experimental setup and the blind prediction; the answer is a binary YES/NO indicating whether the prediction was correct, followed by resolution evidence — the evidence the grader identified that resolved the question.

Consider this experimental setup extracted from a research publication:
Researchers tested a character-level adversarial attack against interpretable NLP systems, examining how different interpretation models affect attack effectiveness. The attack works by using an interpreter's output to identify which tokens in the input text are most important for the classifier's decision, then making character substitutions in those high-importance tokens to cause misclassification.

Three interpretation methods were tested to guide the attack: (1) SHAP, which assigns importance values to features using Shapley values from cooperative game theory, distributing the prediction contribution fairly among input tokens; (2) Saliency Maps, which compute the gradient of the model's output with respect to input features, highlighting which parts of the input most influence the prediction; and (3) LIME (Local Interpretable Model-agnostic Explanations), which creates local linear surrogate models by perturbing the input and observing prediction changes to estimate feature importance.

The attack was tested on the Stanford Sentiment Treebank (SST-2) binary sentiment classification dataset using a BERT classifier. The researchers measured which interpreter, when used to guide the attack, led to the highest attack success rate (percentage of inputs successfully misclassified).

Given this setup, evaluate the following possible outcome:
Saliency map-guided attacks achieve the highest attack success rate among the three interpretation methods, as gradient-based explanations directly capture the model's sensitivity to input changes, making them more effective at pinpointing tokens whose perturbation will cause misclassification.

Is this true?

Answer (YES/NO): YES